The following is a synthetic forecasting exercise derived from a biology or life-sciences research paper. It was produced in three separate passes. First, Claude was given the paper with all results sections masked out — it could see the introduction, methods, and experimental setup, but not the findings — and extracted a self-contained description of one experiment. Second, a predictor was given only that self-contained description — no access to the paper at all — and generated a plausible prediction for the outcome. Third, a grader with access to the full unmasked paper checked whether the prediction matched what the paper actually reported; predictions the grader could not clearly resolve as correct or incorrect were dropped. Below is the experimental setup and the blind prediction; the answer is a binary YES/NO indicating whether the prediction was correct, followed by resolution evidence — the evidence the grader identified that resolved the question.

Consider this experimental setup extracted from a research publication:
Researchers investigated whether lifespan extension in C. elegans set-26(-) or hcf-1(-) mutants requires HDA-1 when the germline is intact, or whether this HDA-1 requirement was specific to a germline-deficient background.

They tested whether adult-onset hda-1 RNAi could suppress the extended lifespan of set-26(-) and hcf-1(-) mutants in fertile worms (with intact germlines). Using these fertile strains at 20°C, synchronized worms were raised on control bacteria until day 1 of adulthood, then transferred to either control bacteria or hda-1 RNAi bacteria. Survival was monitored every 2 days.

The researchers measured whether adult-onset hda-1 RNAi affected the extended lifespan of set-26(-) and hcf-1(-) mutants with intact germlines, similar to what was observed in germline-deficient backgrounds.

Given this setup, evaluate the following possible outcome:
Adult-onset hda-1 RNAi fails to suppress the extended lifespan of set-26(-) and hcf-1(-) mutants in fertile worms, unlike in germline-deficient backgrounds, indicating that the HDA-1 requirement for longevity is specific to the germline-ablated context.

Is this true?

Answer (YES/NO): NO